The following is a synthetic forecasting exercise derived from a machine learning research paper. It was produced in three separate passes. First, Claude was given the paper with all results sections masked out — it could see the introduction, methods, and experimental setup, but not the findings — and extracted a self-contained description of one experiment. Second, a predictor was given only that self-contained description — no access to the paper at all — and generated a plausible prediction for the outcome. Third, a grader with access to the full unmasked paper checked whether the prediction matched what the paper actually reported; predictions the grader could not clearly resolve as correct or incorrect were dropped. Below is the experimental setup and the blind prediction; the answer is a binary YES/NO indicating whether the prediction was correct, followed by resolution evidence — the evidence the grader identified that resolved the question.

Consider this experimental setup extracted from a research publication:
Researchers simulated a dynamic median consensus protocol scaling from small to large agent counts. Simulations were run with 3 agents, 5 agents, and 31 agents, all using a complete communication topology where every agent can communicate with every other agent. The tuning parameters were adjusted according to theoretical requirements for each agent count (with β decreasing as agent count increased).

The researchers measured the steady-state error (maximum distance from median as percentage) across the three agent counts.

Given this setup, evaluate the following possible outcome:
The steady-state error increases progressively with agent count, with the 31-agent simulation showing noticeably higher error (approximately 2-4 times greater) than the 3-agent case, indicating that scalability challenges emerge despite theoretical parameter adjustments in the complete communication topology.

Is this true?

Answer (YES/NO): NO